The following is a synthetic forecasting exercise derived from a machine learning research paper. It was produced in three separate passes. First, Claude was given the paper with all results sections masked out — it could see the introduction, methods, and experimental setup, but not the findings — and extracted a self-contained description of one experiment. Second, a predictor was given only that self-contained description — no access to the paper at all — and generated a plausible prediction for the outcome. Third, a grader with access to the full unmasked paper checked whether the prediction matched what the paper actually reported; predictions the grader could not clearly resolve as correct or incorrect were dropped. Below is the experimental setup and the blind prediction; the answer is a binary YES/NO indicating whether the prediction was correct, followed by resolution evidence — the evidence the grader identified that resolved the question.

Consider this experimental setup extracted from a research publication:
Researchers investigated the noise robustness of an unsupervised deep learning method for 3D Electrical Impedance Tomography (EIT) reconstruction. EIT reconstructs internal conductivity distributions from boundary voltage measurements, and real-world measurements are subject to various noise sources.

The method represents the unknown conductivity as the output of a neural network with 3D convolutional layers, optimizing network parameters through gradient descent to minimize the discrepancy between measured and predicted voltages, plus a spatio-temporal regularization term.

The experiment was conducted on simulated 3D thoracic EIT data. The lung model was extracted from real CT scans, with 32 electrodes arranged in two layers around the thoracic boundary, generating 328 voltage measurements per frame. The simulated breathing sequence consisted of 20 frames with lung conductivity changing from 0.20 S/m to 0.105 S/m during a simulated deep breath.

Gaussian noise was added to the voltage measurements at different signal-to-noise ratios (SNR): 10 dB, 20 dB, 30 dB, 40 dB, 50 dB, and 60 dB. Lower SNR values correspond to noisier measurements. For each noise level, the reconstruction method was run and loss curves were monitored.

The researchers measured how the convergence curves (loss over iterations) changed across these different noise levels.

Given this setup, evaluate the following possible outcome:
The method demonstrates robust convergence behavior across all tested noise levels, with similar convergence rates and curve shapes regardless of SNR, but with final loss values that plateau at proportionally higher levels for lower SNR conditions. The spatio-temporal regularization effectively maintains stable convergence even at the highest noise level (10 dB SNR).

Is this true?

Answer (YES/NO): NO